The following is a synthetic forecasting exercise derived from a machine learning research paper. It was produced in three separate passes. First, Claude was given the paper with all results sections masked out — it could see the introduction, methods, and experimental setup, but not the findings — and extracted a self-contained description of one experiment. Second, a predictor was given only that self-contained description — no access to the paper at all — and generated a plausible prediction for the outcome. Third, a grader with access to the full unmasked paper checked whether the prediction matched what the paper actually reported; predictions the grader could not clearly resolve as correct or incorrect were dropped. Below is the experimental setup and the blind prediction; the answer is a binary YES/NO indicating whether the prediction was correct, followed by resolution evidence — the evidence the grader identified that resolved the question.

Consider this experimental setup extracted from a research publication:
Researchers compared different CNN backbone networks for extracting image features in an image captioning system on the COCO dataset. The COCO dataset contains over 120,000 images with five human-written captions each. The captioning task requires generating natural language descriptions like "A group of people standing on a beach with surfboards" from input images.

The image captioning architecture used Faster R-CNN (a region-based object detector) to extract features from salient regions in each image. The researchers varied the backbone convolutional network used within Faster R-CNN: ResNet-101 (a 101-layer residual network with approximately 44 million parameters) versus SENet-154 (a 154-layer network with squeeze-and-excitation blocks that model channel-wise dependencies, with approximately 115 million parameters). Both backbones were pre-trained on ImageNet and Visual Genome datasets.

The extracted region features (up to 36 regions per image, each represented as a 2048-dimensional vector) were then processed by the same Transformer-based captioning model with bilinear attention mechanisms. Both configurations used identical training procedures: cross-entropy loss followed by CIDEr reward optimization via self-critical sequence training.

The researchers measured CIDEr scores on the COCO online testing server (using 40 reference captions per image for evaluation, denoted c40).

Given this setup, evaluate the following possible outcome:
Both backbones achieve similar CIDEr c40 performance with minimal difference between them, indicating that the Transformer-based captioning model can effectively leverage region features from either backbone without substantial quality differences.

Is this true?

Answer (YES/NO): NO